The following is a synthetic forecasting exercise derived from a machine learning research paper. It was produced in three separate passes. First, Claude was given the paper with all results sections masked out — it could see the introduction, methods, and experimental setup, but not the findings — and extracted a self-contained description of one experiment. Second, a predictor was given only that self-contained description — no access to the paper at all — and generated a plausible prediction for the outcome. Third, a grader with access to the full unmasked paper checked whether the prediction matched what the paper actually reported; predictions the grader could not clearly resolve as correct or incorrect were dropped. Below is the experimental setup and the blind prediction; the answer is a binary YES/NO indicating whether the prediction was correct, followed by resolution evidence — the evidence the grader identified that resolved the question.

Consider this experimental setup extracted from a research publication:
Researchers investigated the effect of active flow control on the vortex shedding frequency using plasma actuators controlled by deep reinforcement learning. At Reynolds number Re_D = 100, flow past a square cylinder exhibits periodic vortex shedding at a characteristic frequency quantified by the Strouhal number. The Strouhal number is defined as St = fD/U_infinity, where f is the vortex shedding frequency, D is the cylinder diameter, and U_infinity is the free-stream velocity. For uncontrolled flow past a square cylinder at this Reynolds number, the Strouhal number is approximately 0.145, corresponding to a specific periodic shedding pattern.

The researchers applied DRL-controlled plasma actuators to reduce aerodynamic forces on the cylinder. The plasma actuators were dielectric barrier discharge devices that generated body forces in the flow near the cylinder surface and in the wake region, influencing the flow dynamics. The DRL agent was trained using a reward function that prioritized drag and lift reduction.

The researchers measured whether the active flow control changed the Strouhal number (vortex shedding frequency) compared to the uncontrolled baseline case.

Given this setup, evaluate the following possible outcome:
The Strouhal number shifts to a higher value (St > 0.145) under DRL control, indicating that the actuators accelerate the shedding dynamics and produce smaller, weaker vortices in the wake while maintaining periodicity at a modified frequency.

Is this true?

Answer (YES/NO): NO